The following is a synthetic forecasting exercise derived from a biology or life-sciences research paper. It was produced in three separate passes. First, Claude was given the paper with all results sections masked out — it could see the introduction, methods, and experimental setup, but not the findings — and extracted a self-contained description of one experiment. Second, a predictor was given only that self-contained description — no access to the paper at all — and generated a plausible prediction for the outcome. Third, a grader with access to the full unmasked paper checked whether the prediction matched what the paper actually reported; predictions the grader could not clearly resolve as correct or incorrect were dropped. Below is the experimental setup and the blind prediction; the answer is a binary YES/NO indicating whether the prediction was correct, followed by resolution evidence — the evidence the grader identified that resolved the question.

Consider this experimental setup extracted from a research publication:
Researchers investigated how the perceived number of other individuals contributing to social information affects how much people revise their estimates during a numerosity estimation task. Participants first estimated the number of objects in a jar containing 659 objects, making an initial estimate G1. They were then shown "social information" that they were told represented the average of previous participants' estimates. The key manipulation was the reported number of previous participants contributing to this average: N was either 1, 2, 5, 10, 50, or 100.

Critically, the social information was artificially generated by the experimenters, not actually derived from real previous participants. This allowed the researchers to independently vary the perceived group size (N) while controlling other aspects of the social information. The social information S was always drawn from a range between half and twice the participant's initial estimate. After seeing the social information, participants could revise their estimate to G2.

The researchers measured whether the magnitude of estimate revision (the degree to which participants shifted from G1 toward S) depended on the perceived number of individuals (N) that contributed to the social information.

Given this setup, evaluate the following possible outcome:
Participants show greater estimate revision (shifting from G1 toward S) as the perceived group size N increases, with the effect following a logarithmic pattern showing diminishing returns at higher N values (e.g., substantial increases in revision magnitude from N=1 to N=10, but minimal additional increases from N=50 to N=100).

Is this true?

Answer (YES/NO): NO